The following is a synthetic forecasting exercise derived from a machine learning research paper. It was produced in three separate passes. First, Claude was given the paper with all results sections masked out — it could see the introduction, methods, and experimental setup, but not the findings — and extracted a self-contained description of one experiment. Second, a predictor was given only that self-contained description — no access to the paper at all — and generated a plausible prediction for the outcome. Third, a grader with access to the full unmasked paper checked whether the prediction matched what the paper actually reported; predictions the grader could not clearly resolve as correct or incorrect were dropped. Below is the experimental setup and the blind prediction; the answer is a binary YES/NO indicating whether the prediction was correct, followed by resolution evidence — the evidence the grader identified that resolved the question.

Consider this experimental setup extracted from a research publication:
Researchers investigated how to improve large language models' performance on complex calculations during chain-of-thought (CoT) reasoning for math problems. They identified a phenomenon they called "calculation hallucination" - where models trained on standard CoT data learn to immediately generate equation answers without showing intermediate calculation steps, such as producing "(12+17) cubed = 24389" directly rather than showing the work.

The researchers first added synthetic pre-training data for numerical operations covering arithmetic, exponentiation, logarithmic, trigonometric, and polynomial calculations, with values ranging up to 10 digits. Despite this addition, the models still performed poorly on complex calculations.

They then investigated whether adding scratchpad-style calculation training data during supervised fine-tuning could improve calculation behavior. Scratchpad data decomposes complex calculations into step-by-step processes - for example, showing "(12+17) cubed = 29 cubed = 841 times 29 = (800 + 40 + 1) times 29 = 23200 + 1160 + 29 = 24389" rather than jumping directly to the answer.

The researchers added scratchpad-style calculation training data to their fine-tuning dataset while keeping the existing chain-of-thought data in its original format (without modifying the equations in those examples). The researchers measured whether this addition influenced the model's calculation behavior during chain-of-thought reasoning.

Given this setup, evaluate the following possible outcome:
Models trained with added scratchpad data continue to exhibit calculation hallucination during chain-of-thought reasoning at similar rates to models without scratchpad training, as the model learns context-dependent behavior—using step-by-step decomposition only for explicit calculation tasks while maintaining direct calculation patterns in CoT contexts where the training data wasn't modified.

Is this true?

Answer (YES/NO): YES